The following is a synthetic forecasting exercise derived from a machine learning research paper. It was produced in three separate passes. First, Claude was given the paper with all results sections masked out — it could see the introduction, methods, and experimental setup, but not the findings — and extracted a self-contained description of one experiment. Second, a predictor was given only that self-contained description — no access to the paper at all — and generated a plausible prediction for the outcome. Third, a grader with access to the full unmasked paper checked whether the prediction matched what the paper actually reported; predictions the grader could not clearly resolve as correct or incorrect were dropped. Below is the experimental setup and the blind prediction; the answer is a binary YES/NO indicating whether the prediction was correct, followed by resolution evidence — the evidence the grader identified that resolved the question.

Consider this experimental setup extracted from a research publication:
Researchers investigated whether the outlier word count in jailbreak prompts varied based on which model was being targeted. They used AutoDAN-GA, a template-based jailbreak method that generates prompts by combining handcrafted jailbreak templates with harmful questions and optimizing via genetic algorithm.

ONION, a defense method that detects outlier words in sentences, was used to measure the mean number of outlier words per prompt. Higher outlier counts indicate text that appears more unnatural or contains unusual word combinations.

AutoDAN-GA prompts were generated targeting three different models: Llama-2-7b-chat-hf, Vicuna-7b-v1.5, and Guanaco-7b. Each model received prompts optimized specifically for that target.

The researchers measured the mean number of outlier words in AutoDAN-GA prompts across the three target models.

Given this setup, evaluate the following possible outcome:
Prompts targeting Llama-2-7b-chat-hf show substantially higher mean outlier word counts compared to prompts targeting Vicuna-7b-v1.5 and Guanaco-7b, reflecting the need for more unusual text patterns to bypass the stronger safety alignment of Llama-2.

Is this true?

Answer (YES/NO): NO